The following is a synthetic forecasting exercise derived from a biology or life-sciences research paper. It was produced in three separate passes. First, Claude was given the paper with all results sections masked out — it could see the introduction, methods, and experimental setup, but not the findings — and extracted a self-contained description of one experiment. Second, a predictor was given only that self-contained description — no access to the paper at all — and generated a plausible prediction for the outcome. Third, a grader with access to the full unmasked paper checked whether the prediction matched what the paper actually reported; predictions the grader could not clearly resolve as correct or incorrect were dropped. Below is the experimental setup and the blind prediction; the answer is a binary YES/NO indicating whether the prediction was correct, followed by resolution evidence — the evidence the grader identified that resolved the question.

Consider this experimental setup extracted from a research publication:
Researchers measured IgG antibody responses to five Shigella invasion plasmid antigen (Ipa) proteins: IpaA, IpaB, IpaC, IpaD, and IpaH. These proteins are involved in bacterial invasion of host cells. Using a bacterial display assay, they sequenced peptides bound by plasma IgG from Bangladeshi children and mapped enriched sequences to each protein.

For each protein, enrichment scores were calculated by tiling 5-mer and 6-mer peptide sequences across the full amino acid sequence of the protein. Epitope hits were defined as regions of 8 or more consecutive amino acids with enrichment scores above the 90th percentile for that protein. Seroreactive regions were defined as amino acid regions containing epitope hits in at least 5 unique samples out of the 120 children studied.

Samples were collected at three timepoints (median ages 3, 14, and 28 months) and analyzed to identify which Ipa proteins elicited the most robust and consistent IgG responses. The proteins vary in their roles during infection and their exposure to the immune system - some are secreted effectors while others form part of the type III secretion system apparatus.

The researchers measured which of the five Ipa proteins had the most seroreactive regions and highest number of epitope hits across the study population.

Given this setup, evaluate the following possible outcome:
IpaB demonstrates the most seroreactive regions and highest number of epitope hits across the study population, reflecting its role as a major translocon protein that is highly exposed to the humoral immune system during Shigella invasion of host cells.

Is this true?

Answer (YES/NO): NO